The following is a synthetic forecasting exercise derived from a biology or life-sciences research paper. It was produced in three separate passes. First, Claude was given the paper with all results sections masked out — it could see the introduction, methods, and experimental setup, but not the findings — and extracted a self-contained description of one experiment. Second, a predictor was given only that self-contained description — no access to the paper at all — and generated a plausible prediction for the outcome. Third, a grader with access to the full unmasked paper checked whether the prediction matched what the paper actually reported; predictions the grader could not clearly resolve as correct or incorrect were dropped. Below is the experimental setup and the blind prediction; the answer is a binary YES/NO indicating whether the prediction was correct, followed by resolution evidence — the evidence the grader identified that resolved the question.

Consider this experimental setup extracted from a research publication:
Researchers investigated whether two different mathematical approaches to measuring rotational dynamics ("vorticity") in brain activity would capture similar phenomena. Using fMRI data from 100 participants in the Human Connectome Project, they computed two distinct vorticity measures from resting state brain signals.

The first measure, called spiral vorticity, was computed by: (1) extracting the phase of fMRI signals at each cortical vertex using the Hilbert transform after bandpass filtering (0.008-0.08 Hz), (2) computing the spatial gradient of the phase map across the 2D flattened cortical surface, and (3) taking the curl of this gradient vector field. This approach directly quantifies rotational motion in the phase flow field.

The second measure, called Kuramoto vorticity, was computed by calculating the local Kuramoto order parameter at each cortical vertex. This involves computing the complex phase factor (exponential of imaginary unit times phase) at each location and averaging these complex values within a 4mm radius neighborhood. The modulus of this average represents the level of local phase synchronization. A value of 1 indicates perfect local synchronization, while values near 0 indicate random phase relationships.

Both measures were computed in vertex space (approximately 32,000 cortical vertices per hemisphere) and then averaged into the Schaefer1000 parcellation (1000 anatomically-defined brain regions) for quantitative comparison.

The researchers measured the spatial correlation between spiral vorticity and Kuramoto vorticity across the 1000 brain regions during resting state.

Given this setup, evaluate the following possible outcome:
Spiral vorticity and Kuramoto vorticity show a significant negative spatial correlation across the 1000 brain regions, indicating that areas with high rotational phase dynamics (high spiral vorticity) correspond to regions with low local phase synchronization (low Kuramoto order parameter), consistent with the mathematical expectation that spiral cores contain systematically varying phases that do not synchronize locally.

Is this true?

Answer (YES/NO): YES